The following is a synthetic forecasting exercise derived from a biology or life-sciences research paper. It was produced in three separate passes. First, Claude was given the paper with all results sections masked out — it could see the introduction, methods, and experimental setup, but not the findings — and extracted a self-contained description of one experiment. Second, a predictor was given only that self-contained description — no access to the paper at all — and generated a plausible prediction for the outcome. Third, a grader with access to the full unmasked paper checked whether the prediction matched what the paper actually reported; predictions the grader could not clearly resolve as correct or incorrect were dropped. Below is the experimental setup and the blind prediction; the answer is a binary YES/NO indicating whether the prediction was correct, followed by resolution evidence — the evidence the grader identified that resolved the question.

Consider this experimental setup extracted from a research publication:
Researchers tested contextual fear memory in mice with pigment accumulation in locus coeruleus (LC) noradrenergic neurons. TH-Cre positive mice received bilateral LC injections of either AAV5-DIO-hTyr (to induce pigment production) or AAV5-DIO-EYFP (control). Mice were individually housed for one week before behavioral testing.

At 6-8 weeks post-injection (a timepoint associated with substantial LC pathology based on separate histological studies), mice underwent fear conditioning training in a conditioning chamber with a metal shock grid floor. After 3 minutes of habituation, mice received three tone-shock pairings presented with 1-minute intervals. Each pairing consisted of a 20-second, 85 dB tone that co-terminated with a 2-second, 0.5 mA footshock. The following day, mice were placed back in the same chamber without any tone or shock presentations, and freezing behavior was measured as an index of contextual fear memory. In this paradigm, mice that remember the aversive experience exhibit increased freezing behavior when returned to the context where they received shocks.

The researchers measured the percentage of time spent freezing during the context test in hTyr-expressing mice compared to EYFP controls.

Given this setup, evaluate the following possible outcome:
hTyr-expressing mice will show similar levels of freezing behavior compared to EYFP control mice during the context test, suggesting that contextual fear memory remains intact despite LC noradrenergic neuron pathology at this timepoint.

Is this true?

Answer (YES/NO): YES